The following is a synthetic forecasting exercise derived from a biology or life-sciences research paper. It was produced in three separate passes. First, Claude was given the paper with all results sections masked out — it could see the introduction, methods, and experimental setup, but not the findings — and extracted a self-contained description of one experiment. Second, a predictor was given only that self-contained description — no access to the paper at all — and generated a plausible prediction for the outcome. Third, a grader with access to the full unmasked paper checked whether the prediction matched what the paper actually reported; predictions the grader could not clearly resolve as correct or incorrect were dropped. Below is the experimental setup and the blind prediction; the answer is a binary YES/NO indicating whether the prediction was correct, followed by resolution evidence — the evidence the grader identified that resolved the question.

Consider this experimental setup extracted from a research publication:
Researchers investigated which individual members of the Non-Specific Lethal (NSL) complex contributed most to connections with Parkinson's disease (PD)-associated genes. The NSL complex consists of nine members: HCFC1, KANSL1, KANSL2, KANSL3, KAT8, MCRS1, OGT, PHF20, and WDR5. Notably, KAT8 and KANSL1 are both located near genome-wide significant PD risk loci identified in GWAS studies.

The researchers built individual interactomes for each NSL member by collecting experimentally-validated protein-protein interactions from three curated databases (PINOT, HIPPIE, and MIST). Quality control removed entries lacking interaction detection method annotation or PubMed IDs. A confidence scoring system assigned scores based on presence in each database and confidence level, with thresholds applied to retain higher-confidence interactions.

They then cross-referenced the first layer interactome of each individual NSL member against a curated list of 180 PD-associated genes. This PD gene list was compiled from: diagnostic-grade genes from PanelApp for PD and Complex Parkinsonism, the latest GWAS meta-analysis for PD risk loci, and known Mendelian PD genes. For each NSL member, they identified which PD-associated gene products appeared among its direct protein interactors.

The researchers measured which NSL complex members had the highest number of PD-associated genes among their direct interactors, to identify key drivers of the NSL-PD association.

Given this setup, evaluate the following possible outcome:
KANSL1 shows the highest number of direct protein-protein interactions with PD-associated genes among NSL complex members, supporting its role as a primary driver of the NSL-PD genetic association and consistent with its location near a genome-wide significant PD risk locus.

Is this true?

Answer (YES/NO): NO